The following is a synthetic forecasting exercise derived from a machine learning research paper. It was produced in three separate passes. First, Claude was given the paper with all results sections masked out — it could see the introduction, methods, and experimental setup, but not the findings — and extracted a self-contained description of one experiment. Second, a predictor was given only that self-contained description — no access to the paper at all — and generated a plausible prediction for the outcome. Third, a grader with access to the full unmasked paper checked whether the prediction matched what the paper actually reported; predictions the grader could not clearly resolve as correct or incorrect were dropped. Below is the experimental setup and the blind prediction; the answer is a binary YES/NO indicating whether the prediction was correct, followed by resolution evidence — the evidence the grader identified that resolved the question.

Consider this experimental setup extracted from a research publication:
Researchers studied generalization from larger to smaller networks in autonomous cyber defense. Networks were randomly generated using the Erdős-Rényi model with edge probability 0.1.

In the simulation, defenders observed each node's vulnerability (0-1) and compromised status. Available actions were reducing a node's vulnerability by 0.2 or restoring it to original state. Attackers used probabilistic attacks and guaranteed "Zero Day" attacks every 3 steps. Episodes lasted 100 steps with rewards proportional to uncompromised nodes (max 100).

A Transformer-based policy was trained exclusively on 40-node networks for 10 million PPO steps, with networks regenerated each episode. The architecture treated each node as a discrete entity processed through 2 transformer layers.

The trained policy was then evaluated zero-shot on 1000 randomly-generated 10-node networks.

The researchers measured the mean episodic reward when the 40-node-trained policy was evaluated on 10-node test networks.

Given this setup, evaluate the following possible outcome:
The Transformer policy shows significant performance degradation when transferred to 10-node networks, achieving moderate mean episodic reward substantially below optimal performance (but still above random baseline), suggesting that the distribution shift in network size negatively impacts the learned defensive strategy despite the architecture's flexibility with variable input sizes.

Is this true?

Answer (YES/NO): NO